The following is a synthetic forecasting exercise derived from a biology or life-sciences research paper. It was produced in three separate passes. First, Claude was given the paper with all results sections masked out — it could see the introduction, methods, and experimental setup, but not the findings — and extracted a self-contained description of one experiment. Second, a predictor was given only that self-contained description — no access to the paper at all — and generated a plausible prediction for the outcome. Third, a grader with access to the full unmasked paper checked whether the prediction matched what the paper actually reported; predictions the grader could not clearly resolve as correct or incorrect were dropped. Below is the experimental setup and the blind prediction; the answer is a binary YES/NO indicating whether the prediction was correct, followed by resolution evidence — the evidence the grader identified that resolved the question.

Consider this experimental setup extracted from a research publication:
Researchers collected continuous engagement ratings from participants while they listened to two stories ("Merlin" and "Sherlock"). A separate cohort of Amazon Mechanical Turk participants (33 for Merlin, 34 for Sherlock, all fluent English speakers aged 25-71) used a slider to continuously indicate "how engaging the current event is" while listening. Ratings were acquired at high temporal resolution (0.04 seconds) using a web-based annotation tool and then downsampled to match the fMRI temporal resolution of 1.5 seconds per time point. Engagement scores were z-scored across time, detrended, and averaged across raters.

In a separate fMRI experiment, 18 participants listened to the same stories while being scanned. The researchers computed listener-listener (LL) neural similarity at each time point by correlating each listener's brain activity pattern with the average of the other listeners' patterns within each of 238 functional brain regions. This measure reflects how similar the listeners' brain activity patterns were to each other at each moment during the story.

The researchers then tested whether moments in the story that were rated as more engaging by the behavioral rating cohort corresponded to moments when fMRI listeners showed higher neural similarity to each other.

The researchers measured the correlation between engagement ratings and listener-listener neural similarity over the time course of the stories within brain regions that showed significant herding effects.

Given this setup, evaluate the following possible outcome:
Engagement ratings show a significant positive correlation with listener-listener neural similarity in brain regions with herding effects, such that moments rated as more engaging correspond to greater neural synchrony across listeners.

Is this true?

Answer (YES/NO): YES